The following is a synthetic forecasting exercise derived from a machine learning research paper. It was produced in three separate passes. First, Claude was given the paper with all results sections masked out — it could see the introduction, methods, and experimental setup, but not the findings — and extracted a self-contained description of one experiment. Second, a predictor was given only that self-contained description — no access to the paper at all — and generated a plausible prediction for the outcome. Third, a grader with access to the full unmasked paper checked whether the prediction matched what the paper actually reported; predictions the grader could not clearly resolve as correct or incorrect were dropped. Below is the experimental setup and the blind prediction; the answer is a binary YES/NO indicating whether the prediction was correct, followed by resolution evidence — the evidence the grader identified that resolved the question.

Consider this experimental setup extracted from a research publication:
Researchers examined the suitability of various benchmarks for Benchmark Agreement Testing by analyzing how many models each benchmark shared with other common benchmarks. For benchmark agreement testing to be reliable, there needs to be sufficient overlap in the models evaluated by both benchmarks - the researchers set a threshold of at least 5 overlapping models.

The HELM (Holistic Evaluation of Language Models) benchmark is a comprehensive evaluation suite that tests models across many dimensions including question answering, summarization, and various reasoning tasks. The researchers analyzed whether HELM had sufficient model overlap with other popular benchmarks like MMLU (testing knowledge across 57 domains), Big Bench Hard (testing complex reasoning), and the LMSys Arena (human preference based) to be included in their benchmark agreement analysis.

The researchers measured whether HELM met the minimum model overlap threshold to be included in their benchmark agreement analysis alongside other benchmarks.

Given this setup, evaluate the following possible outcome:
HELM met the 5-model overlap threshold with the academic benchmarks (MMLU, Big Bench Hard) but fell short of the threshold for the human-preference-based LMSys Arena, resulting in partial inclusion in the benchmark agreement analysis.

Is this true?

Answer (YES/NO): NO